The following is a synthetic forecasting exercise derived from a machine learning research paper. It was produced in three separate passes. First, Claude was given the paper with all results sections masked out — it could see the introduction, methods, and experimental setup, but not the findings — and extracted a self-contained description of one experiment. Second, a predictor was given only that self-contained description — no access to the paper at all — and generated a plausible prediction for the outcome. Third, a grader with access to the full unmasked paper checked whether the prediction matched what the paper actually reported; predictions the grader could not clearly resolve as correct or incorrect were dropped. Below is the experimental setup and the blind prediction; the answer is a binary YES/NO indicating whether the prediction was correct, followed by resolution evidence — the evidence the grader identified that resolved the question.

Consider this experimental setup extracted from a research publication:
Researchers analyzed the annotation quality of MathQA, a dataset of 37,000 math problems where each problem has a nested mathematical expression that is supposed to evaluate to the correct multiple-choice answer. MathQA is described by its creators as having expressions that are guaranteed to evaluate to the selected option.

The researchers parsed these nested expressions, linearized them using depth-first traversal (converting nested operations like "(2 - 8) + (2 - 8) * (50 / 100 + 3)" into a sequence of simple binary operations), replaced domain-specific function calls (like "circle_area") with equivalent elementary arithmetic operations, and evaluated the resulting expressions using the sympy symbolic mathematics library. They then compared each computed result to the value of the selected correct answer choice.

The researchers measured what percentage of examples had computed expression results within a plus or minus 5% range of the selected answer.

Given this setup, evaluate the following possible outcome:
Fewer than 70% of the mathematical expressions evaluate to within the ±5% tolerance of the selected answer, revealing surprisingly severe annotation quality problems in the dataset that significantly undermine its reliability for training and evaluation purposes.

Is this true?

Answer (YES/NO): NO